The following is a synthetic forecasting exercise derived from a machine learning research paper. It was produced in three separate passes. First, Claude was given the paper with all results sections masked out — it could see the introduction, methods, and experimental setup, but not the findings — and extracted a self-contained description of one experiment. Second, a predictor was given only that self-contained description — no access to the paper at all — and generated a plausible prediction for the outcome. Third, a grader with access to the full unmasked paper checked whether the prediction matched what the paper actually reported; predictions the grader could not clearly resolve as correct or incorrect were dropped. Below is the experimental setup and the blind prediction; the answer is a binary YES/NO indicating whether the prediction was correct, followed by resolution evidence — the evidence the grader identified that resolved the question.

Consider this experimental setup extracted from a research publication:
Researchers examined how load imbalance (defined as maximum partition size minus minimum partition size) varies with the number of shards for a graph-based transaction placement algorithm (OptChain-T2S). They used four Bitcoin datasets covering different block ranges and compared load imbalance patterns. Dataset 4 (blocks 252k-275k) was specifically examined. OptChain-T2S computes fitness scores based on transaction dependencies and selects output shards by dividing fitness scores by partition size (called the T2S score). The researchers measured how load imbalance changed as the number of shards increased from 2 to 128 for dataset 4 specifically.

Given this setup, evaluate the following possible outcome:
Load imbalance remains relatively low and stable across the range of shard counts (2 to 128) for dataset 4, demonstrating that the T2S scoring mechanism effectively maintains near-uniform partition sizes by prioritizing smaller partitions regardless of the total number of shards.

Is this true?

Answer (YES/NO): NO